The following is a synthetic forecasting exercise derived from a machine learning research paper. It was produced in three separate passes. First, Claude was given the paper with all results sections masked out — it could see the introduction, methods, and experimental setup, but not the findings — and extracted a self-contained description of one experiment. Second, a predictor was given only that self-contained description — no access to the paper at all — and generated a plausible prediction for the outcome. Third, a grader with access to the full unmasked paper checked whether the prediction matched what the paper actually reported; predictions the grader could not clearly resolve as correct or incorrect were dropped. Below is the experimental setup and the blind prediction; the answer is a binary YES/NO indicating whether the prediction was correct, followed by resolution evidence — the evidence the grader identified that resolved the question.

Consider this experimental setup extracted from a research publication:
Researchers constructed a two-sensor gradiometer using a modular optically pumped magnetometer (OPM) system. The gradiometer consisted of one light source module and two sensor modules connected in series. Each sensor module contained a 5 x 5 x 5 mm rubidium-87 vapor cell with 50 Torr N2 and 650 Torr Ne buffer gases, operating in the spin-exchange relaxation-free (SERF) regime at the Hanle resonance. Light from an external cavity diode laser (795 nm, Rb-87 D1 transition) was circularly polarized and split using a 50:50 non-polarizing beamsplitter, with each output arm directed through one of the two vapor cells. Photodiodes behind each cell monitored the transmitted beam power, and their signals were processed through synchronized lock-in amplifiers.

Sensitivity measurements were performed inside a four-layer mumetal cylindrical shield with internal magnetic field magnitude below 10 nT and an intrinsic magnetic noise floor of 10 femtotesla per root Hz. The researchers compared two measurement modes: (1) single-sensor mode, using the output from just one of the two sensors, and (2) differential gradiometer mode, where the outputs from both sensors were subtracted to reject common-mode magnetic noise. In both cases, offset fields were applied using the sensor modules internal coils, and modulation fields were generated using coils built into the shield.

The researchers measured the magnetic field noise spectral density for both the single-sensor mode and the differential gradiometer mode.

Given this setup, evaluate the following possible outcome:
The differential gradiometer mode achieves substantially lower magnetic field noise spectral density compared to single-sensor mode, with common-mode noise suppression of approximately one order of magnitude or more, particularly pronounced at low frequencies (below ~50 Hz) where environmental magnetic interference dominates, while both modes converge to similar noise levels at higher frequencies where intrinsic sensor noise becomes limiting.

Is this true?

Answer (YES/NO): NO